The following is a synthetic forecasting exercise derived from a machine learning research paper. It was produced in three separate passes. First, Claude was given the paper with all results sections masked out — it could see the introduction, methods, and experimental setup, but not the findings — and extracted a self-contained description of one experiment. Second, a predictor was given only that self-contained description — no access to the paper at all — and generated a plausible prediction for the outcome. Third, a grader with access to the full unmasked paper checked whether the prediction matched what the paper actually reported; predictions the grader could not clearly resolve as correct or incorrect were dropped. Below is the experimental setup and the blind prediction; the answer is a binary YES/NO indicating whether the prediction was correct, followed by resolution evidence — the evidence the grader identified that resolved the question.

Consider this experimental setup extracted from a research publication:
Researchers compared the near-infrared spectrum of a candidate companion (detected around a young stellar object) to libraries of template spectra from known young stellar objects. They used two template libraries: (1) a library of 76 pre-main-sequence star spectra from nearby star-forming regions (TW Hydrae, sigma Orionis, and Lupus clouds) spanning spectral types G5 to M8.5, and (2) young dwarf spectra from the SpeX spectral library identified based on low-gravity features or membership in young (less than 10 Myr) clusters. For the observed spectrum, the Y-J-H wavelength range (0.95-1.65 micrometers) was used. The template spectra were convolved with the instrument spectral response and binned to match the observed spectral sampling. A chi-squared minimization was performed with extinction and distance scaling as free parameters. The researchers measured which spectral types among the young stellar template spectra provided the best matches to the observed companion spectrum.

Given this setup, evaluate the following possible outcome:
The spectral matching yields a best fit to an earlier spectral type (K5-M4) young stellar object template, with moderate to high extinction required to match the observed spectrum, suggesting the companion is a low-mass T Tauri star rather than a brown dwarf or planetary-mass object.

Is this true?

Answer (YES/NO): YES